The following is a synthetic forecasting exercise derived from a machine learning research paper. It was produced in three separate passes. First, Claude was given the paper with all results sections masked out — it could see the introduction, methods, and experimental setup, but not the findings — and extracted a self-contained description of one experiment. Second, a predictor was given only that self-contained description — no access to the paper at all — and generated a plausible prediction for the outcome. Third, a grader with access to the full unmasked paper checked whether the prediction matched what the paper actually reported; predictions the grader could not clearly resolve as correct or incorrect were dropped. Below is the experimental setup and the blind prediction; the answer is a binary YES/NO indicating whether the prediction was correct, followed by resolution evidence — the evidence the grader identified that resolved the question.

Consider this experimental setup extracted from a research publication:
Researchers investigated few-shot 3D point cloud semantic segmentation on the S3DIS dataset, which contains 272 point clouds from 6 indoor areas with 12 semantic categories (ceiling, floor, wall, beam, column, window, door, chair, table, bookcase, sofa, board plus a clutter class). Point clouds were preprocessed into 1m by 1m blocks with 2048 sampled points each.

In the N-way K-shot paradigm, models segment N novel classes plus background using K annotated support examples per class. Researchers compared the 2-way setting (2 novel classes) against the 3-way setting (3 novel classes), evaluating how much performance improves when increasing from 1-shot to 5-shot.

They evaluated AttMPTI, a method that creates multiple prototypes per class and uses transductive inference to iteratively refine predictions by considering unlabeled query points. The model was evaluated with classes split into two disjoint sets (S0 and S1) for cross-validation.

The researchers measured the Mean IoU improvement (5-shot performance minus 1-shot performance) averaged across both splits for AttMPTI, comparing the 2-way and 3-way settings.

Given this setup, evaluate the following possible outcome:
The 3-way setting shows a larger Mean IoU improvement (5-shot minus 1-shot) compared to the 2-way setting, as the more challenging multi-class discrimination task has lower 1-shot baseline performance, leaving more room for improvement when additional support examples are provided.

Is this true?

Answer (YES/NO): NO